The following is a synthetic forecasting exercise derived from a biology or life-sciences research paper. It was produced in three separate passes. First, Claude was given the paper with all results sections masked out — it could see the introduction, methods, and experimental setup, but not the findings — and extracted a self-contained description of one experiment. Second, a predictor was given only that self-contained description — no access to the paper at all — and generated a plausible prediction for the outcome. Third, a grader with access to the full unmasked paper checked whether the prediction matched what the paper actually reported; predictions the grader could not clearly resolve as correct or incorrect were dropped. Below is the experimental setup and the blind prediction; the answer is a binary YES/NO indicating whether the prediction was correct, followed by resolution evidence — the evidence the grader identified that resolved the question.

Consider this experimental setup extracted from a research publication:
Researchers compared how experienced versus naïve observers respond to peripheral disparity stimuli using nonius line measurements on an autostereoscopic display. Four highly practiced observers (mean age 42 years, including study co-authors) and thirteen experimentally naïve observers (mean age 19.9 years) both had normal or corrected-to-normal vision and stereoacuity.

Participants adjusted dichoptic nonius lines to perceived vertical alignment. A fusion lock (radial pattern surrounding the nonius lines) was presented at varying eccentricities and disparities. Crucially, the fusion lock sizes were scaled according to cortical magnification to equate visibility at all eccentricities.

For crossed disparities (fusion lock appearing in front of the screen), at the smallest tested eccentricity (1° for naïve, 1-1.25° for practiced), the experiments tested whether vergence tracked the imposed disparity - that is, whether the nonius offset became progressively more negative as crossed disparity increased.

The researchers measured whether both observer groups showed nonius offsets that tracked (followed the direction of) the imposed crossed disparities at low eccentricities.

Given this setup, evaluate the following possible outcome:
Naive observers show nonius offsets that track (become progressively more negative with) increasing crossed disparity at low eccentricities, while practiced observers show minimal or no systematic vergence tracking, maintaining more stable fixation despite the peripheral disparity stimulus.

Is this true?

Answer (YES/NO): NO